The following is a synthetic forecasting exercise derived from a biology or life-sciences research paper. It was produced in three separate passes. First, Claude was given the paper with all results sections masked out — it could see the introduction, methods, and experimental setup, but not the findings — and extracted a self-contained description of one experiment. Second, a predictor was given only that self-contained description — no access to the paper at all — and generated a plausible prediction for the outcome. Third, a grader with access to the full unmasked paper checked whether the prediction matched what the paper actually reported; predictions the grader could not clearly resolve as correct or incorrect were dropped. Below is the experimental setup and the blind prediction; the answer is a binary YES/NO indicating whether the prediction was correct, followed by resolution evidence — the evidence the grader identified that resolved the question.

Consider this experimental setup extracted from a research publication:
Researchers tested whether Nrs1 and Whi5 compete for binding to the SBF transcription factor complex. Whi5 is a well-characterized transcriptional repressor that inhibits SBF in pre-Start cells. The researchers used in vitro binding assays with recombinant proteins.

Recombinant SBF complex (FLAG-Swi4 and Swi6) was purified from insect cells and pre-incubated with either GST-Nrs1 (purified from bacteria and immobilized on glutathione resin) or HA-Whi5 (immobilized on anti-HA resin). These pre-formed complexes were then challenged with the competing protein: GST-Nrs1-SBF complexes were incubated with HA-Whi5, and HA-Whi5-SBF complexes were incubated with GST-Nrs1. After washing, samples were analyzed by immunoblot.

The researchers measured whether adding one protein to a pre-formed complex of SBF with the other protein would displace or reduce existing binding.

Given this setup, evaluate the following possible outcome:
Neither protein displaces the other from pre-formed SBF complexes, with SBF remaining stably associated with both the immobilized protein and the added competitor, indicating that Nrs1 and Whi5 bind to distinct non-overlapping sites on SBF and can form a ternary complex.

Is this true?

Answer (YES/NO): YES